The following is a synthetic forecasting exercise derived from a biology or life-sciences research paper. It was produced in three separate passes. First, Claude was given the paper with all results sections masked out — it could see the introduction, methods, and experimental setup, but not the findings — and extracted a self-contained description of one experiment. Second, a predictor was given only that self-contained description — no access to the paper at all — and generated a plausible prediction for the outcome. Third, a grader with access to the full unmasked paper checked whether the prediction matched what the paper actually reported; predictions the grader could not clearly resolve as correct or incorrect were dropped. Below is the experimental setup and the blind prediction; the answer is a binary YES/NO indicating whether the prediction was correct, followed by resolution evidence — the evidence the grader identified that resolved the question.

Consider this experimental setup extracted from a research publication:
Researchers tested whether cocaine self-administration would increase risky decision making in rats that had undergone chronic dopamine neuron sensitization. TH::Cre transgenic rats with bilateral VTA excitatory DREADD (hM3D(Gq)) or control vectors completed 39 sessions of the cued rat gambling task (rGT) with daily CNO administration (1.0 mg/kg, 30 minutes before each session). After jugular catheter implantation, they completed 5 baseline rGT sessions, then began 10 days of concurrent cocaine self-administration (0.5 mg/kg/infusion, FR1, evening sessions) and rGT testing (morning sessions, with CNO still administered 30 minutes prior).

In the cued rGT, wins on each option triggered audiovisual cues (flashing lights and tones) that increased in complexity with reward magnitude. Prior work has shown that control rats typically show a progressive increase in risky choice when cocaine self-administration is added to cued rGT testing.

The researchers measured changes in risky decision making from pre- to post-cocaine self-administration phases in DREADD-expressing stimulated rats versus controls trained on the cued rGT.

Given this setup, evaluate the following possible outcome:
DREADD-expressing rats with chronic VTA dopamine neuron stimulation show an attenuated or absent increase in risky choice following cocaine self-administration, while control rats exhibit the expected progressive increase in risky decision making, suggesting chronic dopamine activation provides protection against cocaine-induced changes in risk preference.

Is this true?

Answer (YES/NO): YES